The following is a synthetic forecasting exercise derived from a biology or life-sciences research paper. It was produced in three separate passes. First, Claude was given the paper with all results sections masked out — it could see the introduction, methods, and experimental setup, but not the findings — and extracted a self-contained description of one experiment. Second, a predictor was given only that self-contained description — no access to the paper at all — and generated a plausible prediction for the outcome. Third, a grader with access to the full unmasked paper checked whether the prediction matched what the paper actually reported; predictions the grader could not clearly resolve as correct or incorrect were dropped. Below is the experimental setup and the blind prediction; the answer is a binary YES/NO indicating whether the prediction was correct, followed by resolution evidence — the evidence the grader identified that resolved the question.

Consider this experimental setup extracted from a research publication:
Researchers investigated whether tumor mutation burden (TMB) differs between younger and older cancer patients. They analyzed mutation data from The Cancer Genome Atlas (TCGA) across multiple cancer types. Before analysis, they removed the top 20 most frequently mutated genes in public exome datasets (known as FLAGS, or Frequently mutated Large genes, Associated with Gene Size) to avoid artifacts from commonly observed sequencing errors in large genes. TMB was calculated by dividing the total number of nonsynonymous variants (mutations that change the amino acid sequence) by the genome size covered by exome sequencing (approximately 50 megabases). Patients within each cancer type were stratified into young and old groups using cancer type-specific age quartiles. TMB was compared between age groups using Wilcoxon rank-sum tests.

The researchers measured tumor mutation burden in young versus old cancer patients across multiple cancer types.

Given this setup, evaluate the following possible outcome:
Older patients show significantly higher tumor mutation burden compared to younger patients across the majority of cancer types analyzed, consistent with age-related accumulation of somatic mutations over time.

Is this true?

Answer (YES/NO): YES